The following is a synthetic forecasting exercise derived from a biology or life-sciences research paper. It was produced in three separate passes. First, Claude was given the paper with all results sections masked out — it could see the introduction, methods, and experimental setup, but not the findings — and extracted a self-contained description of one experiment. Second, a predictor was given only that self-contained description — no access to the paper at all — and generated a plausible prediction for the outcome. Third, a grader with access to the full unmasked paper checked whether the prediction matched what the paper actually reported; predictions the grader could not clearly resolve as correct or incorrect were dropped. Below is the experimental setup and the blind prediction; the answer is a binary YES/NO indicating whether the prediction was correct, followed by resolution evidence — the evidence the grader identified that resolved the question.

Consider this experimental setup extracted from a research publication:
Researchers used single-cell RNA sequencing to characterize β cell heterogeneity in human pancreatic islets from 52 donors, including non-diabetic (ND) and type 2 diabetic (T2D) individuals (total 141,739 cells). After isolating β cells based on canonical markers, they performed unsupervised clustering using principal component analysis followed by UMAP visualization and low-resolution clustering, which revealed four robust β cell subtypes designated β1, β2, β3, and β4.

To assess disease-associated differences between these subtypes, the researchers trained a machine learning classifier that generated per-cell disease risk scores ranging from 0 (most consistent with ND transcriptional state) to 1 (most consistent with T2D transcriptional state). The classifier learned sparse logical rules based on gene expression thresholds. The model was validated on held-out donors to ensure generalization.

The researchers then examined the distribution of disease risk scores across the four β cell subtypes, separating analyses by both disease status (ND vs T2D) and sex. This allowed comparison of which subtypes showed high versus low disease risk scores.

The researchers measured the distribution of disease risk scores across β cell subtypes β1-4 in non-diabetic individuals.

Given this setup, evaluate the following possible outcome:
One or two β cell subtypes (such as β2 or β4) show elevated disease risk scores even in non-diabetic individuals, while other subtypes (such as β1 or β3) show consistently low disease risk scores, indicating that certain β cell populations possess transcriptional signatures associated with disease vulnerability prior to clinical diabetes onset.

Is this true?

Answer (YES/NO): YES